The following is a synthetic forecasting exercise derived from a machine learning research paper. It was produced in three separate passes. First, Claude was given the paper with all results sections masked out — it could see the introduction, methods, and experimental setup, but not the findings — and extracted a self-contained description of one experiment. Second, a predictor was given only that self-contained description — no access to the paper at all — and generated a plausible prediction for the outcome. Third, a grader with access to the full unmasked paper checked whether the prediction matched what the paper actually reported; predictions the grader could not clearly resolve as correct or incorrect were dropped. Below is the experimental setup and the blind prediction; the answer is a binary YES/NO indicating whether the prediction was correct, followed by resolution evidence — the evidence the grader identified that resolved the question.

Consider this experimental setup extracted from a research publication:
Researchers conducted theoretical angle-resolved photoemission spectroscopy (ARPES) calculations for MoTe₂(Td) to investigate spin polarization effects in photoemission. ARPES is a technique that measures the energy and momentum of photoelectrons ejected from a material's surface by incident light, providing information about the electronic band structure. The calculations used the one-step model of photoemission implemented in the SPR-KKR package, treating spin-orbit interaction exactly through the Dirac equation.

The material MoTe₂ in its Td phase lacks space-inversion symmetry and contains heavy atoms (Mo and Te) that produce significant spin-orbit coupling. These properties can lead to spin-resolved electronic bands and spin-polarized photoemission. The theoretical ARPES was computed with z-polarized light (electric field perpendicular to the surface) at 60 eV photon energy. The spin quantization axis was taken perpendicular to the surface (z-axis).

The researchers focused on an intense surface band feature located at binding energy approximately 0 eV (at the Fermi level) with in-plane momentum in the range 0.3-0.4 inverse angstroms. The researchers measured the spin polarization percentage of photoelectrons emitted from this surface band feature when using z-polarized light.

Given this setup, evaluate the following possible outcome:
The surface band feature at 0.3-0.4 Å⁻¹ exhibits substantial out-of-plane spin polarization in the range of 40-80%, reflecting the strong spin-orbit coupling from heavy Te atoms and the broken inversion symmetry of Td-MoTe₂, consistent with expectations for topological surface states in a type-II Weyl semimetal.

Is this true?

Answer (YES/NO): YES